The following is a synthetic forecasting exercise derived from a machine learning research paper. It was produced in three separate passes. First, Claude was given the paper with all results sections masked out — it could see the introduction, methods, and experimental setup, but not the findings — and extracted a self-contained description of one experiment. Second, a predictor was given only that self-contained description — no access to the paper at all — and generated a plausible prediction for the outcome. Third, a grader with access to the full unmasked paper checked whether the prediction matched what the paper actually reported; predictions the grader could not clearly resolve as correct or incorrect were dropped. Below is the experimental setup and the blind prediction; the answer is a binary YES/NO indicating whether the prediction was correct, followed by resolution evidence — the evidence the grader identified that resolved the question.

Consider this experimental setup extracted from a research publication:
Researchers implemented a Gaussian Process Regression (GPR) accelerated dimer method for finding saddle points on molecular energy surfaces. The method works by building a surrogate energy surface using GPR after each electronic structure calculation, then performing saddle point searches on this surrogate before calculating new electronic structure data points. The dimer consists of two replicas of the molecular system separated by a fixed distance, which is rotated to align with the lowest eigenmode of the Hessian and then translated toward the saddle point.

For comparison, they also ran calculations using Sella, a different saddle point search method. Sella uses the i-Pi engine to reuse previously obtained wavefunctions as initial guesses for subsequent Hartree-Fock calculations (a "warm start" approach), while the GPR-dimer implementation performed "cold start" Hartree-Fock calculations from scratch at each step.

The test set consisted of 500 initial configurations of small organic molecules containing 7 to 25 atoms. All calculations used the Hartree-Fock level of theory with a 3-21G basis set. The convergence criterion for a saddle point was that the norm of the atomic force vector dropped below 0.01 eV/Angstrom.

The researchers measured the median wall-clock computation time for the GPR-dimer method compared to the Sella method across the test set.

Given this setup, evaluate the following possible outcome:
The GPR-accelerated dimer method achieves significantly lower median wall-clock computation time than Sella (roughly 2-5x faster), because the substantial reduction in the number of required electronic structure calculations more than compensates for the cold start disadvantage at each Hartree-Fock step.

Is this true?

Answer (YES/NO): NO